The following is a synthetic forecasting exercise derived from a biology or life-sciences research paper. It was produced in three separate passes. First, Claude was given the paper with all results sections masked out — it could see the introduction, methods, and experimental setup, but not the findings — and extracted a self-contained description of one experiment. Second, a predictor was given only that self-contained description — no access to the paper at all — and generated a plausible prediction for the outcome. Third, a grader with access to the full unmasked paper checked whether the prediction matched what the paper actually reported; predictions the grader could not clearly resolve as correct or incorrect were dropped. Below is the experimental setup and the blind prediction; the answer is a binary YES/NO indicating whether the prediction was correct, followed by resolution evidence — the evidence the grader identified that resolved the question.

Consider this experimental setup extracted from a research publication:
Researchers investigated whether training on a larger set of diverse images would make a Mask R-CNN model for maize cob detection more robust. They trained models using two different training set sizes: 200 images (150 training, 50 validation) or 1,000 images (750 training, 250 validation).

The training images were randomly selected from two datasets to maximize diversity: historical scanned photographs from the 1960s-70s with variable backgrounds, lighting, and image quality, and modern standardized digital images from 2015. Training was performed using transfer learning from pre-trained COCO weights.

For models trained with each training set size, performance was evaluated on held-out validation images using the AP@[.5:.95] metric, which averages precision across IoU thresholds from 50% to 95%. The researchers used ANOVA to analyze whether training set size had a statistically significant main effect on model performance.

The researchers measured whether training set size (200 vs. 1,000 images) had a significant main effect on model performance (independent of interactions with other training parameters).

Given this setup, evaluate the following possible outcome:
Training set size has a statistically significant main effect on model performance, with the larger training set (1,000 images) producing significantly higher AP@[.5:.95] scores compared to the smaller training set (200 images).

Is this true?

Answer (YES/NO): NO